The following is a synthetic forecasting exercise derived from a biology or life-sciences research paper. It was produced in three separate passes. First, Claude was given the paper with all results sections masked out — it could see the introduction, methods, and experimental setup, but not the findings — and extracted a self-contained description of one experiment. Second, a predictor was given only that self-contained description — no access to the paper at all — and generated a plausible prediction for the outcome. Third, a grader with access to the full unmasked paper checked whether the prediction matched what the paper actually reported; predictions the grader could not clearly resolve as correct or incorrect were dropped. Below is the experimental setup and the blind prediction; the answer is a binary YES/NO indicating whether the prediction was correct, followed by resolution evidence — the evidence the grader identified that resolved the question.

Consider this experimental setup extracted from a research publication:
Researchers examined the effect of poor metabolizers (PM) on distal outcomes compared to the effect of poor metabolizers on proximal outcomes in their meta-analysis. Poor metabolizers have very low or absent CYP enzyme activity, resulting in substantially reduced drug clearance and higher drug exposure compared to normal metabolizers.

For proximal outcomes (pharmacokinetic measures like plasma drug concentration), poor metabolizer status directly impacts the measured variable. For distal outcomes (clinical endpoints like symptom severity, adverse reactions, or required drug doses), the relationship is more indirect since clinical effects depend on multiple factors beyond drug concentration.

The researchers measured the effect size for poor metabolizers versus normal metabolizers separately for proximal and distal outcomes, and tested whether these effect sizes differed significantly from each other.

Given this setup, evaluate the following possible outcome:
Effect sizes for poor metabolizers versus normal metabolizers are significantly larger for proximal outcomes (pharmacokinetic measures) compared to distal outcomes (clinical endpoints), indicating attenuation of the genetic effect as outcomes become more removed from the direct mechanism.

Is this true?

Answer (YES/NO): YES